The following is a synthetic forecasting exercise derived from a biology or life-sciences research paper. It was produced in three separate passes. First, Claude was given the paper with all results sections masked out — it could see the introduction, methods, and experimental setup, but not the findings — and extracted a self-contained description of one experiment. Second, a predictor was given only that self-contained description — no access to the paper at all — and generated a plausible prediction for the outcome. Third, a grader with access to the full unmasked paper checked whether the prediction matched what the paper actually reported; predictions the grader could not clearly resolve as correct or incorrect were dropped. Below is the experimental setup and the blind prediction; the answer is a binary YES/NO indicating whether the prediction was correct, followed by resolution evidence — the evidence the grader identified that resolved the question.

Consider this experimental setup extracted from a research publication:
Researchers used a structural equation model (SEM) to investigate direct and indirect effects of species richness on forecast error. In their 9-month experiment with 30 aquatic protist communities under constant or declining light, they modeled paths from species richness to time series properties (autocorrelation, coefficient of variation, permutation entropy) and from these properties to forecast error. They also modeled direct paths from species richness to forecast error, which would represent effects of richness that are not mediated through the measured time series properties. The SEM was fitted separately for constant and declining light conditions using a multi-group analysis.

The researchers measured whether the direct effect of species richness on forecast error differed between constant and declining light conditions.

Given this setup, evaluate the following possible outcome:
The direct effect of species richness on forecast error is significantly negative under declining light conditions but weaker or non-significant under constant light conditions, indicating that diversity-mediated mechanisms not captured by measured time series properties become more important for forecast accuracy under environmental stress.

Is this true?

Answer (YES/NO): YES